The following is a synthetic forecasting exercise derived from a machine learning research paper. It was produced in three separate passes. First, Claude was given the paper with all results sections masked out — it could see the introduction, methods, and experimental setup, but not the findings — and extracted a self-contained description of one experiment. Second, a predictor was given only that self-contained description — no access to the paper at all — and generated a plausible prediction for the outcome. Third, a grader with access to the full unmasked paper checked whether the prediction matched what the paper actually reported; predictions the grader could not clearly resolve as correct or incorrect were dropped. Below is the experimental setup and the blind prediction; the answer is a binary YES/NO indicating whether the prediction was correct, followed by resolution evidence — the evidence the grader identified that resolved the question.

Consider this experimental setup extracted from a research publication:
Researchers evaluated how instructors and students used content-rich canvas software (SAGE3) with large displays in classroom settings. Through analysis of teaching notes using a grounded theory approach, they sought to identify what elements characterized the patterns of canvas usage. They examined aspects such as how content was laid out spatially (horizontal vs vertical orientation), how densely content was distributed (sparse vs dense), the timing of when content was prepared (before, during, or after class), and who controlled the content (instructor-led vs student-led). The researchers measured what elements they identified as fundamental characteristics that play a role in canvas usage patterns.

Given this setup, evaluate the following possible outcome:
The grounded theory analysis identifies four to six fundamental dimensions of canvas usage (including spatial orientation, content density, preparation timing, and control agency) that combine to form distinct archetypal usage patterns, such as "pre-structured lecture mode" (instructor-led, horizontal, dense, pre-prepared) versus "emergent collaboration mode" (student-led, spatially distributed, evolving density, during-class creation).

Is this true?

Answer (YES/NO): NO